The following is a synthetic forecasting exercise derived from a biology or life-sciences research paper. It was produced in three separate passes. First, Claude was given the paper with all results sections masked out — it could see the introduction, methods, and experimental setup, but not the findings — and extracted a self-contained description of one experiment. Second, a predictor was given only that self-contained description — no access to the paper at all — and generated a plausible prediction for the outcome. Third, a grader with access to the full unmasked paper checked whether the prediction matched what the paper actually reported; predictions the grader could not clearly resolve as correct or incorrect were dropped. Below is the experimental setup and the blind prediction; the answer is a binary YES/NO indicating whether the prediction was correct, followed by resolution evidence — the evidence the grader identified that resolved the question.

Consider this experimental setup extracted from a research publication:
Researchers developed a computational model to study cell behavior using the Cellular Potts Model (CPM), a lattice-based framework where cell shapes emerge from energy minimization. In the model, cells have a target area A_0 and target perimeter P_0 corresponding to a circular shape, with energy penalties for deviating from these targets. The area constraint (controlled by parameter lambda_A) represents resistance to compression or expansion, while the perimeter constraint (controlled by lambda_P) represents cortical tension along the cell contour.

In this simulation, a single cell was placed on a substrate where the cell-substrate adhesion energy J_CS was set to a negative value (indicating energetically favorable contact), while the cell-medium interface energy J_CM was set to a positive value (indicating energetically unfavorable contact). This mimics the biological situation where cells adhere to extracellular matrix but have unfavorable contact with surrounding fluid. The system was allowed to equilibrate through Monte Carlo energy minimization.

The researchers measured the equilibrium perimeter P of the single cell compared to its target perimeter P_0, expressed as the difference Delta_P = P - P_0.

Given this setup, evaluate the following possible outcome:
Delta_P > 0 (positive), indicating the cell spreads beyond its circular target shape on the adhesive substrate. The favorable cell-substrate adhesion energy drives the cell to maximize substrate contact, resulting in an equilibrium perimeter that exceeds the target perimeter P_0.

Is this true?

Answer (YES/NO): YES